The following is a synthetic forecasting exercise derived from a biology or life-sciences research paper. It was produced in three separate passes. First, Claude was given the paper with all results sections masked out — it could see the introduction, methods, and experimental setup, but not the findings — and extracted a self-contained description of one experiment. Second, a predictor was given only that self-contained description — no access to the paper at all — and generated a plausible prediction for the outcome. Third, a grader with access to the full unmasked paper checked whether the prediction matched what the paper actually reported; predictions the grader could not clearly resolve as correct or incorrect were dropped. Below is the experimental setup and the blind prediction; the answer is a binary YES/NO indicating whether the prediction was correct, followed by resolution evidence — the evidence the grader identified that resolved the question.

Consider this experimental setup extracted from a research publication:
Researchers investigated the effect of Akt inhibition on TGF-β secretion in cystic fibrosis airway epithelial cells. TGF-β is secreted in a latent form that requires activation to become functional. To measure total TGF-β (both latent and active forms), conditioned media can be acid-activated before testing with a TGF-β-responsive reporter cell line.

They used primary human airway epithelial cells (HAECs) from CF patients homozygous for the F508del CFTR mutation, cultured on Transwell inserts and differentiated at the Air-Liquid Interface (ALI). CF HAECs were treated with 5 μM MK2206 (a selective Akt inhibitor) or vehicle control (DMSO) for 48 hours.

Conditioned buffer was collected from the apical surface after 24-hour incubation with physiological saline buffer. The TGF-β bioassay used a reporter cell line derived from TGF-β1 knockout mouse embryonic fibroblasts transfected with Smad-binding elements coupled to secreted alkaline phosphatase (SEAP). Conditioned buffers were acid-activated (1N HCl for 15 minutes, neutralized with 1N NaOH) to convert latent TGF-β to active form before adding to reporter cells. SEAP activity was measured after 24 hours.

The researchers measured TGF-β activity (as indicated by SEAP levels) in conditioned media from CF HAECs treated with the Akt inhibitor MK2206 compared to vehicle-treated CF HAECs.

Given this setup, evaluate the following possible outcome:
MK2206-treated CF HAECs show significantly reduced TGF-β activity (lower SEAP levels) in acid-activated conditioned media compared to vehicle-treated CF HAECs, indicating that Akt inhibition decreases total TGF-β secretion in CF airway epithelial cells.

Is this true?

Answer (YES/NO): YES